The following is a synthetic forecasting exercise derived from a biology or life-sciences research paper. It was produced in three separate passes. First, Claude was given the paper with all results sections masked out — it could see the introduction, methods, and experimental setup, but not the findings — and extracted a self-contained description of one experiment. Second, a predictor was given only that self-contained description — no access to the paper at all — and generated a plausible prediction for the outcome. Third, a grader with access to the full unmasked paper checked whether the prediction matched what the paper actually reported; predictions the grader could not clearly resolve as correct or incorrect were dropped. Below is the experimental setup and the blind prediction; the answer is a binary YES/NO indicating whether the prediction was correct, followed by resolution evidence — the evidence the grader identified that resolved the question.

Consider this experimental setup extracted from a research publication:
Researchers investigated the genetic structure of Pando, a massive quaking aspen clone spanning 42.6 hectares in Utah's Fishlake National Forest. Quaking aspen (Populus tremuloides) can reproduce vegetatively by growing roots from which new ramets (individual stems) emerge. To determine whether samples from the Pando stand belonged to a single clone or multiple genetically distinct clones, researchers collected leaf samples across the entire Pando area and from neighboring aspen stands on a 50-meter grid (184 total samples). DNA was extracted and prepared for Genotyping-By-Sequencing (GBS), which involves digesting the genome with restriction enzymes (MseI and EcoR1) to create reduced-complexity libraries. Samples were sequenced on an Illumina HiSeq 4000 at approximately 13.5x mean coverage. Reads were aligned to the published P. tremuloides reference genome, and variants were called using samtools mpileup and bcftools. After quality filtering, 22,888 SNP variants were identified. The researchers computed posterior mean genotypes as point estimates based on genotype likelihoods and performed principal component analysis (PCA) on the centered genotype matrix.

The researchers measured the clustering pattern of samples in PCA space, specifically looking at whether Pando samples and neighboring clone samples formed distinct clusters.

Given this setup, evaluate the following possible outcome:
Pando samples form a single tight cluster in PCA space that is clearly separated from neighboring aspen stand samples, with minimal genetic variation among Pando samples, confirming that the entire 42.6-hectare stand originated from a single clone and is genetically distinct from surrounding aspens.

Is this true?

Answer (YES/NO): YES